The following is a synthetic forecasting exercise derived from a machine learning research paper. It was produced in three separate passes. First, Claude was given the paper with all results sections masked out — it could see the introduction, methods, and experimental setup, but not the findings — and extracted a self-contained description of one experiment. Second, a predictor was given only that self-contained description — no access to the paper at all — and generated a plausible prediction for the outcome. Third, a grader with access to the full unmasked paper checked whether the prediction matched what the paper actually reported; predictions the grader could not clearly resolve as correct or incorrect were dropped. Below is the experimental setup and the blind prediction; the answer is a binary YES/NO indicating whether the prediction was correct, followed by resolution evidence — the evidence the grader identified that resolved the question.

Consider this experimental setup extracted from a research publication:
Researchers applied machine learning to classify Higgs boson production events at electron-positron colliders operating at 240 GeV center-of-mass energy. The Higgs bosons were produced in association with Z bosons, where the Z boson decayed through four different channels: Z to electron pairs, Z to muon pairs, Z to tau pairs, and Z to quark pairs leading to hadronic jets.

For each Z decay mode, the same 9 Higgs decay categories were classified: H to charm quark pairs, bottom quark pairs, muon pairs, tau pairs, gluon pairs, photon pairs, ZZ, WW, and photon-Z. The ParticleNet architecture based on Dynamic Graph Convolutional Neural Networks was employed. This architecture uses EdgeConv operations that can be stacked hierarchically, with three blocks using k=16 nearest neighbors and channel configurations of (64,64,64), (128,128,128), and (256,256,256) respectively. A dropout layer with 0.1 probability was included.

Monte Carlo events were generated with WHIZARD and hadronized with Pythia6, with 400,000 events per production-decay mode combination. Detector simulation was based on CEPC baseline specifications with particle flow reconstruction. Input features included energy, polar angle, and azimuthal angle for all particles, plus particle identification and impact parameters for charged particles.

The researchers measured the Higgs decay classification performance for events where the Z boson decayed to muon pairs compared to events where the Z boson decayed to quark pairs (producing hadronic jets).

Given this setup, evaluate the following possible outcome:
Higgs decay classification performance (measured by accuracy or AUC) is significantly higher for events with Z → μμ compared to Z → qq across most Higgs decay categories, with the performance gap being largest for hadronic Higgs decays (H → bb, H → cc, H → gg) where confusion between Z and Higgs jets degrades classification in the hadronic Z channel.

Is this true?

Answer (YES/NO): NO